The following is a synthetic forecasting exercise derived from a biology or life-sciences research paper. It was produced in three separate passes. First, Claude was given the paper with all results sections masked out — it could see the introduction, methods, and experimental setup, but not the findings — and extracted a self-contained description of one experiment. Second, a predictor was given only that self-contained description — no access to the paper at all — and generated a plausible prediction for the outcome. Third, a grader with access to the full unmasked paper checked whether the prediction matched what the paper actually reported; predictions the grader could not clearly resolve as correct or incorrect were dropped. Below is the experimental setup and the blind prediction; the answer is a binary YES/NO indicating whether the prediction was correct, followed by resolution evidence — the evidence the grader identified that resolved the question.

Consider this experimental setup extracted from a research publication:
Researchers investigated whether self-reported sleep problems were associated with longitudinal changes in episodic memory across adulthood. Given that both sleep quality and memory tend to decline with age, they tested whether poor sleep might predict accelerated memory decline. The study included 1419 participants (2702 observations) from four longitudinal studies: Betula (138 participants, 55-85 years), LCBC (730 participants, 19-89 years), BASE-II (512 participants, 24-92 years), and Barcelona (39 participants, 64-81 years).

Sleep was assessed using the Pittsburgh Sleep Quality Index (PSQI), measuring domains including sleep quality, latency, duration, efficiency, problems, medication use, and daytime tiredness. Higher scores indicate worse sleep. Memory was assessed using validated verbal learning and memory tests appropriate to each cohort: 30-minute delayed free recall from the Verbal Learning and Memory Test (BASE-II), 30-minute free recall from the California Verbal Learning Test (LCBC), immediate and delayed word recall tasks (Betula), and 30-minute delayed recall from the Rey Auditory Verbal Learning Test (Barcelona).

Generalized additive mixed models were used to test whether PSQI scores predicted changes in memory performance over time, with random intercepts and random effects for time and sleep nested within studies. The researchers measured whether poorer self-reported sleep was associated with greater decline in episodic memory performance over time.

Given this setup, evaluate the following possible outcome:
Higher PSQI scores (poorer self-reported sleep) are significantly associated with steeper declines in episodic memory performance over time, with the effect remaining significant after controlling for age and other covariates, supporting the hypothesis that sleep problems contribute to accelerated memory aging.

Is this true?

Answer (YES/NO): NO